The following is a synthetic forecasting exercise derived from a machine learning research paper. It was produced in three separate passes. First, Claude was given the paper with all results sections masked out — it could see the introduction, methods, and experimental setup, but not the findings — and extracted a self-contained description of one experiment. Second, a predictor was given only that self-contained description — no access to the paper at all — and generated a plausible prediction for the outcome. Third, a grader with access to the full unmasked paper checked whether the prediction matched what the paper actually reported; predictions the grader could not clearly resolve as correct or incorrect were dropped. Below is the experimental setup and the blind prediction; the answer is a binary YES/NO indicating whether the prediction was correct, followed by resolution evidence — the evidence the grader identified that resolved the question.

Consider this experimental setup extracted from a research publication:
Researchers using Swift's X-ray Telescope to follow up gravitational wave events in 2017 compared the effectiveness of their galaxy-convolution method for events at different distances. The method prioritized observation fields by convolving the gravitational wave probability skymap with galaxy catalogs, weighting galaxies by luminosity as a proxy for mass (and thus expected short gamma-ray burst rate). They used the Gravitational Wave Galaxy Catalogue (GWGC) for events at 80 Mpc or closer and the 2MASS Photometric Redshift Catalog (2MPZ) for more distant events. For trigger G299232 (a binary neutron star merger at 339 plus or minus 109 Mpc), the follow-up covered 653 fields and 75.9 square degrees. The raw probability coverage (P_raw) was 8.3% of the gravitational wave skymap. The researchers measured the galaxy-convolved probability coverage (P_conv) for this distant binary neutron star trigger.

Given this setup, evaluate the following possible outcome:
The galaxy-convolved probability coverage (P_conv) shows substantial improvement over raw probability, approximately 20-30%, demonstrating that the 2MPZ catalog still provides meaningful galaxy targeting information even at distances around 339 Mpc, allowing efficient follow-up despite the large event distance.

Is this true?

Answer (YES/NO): NO